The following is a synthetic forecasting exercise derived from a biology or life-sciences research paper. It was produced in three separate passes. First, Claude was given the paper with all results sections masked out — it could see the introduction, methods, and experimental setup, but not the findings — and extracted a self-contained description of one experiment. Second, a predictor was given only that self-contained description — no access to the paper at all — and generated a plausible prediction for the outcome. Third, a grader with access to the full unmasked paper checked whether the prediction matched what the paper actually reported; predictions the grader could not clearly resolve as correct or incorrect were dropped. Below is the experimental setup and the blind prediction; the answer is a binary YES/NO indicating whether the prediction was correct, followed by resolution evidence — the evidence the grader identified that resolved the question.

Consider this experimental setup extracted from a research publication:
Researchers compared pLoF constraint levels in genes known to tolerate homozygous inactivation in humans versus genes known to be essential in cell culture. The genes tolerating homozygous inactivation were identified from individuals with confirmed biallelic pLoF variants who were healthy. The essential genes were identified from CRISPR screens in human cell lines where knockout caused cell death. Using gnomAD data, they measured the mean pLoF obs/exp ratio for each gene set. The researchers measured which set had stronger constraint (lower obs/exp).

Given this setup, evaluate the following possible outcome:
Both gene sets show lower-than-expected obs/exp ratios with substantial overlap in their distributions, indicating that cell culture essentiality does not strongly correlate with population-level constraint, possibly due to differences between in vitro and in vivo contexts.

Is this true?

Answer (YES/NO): NO